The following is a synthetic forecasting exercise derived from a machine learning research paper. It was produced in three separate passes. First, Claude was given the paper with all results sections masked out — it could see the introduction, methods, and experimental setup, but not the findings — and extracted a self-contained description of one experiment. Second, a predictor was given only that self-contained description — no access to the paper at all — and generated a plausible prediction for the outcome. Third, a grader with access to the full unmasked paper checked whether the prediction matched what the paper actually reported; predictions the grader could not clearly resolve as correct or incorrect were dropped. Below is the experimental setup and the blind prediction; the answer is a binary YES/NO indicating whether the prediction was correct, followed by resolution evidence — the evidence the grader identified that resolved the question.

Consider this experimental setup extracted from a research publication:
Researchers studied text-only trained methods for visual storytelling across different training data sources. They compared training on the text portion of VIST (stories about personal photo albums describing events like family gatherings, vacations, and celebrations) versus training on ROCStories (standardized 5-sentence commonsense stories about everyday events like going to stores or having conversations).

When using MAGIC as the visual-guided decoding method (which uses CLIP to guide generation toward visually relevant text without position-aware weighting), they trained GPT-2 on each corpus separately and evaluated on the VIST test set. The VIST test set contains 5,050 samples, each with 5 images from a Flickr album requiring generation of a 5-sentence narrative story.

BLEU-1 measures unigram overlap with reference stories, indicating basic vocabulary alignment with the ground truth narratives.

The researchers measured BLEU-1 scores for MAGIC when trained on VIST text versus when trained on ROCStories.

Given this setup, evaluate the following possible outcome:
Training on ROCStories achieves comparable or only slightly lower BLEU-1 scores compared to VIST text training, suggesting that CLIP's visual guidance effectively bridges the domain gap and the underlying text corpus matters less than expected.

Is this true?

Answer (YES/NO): NO